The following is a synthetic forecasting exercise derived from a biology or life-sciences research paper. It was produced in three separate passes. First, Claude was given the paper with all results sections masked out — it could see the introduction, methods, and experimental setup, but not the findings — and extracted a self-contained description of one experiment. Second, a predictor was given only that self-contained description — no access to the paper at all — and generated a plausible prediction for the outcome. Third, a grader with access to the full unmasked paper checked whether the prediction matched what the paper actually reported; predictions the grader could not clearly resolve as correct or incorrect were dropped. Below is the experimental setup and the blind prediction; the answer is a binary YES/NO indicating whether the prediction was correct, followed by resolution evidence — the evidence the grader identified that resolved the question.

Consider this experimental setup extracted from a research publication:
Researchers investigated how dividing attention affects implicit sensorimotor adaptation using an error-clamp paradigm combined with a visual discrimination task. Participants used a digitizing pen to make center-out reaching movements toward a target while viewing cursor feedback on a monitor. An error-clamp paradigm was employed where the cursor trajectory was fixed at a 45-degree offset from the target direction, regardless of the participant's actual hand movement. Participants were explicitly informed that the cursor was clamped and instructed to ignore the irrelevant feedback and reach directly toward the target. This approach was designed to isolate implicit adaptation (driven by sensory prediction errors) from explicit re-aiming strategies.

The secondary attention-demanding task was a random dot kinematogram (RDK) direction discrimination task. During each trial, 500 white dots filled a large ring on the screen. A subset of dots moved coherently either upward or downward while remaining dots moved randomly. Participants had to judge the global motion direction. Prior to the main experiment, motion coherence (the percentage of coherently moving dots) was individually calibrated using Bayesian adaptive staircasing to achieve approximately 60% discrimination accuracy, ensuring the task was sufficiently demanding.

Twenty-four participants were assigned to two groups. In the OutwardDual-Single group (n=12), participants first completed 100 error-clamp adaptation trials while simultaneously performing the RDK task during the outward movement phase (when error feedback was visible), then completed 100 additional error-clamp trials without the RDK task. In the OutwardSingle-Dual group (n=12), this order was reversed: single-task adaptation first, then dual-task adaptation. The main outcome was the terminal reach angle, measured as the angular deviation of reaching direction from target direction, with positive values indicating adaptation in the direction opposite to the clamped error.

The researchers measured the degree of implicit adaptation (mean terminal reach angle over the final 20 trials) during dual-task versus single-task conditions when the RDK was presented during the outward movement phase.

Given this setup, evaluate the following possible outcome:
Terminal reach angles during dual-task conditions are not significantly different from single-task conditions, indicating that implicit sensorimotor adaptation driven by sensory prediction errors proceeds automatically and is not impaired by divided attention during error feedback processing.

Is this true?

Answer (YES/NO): NO